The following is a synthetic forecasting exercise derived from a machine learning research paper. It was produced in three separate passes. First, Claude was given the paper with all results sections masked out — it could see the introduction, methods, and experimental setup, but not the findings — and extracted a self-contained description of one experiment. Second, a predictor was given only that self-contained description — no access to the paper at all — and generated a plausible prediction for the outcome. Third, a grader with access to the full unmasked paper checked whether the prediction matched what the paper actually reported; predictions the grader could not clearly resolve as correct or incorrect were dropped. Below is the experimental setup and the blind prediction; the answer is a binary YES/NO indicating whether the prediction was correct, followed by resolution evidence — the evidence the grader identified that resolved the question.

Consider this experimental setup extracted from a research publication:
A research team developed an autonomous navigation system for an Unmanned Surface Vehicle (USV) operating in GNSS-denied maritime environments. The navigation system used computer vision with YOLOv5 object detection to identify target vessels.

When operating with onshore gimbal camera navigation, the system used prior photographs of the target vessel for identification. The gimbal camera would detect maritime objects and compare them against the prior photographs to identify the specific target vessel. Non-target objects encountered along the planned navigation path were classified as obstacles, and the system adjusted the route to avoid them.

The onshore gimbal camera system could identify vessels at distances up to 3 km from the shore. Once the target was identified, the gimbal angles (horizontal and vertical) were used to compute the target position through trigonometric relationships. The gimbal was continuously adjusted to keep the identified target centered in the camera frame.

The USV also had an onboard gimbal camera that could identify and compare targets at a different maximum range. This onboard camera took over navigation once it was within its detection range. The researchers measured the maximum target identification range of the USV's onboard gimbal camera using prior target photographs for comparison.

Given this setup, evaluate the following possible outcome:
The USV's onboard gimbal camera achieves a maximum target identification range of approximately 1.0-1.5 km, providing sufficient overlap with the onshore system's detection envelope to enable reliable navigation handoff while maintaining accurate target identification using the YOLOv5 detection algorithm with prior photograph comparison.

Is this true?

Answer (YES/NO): NO